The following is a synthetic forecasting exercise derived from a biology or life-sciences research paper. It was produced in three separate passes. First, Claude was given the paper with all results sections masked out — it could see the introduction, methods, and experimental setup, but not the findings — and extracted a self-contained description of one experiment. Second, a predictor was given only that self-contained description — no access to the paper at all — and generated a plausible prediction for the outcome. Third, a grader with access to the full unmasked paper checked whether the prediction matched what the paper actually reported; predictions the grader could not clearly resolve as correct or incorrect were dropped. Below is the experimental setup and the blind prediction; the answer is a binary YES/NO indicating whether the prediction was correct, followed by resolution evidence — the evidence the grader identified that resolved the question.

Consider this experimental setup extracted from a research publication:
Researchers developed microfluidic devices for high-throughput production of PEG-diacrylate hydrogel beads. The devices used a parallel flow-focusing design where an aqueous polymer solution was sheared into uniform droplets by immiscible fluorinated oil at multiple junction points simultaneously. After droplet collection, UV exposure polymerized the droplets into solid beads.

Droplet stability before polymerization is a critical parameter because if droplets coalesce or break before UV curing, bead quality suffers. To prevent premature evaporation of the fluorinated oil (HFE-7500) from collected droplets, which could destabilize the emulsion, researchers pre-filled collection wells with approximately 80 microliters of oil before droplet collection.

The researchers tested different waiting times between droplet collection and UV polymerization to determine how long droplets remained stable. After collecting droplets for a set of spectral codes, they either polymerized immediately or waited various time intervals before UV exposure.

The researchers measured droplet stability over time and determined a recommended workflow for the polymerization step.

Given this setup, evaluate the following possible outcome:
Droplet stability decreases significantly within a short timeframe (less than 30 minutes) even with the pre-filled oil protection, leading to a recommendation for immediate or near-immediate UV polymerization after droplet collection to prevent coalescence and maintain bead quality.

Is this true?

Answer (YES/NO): YES